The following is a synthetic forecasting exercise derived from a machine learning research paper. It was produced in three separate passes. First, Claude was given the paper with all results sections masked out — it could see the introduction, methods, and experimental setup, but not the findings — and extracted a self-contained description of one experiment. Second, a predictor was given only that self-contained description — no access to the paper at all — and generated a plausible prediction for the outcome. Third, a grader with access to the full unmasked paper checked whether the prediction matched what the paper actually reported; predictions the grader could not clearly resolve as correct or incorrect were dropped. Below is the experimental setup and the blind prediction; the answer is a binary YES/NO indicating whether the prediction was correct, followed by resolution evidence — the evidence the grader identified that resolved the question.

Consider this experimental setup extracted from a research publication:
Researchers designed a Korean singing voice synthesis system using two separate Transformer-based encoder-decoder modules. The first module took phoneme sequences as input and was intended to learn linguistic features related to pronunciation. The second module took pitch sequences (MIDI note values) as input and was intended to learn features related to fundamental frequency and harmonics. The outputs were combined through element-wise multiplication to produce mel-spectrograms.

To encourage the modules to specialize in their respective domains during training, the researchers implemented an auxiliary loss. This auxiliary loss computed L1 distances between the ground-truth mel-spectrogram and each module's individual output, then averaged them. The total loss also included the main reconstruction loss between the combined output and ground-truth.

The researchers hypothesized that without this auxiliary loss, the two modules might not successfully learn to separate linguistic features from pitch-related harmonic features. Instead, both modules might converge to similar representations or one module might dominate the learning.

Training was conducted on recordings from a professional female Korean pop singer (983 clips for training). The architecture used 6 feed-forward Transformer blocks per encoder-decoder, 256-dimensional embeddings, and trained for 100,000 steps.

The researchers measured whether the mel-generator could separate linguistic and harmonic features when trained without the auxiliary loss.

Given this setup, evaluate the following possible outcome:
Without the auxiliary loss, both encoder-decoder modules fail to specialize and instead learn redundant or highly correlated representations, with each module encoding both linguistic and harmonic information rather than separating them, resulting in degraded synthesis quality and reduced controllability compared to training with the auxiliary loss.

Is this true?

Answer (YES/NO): YES